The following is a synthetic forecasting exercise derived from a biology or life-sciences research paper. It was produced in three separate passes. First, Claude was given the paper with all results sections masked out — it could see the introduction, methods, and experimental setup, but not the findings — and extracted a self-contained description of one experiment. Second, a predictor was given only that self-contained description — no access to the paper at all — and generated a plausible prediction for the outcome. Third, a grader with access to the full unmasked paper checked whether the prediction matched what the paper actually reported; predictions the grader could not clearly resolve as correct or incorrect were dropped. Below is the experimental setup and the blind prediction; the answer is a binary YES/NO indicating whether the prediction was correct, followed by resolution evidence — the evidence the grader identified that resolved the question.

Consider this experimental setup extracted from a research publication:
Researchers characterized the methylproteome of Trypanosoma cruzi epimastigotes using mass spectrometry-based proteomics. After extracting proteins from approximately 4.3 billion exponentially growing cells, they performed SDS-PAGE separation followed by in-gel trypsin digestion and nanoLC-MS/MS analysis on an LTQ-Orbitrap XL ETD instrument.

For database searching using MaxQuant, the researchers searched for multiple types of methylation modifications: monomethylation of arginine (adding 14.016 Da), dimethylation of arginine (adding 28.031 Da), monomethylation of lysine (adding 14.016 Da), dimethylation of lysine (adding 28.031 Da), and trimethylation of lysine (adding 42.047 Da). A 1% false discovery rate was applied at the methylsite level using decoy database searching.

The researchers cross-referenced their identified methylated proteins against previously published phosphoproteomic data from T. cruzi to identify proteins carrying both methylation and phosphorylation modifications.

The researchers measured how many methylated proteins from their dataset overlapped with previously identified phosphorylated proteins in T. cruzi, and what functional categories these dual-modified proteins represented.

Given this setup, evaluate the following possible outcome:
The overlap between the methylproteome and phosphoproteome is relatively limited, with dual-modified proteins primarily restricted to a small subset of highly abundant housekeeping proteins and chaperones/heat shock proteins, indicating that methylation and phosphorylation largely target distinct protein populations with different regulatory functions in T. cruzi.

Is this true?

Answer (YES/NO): NO